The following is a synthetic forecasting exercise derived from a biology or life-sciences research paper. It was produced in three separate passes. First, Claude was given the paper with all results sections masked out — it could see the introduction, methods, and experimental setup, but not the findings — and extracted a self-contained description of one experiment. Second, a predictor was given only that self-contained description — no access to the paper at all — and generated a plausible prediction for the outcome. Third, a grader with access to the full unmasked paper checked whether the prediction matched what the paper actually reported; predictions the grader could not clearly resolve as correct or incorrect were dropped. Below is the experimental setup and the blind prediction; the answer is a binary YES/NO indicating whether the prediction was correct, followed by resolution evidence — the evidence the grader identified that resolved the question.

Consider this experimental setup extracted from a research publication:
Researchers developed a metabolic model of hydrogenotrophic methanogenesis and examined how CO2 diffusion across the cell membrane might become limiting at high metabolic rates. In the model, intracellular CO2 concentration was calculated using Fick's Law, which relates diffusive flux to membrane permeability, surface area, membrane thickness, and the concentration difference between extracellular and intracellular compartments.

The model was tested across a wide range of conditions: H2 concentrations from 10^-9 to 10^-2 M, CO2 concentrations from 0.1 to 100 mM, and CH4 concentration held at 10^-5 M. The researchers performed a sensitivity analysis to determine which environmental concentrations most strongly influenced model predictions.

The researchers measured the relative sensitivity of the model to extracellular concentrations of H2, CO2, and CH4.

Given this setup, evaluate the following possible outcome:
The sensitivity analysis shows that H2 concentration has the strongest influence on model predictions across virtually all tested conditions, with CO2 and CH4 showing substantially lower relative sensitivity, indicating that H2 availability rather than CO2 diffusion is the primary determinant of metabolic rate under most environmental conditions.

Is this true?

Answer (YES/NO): NO